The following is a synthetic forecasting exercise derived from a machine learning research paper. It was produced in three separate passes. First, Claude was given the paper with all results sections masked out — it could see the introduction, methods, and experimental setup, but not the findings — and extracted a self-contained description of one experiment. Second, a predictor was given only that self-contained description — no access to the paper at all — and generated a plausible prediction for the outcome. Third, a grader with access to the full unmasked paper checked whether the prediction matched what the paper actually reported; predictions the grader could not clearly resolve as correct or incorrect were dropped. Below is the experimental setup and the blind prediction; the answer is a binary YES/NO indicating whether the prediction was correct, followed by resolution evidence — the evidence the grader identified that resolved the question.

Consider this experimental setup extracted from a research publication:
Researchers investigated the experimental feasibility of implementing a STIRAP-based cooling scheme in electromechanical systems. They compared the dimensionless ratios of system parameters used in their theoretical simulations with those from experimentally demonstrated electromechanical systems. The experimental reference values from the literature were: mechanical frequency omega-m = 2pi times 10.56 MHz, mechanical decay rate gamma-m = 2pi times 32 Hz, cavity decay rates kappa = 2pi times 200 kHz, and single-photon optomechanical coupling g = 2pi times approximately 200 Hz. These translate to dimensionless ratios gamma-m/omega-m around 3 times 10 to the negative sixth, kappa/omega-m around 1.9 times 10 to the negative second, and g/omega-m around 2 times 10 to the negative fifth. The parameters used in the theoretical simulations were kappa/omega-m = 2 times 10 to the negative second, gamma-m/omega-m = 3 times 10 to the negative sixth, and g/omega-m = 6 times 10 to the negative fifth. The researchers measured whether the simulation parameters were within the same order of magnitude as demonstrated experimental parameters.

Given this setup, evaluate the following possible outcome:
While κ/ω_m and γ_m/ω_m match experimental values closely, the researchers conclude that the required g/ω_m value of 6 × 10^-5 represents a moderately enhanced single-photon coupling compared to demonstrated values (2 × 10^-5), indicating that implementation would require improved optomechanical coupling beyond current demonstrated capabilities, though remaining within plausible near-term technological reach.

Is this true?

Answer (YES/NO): NO